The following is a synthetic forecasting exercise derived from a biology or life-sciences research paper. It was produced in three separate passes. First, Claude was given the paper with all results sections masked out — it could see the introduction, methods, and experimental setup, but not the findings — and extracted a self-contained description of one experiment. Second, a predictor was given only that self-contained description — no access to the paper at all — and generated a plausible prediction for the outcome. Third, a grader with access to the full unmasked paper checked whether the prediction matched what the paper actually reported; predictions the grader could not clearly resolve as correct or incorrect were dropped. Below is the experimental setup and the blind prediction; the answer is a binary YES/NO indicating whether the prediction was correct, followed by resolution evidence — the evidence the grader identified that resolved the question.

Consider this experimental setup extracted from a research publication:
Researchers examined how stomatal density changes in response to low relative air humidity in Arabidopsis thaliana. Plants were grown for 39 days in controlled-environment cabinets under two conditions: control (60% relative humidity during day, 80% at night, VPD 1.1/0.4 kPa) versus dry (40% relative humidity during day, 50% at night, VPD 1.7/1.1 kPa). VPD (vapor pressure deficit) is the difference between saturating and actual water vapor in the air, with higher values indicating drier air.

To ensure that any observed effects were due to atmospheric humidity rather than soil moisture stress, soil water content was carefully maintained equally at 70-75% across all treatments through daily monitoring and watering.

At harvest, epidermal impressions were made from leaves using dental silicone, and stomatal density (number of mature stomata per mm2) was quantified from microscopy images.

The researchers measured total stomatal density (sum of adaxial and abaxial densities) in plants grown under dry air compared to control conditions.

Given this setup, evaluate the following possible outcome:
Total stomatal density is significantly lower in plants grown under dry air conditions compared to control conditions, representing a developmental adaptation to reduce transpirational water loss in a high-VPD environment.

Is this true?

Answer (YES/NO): NO